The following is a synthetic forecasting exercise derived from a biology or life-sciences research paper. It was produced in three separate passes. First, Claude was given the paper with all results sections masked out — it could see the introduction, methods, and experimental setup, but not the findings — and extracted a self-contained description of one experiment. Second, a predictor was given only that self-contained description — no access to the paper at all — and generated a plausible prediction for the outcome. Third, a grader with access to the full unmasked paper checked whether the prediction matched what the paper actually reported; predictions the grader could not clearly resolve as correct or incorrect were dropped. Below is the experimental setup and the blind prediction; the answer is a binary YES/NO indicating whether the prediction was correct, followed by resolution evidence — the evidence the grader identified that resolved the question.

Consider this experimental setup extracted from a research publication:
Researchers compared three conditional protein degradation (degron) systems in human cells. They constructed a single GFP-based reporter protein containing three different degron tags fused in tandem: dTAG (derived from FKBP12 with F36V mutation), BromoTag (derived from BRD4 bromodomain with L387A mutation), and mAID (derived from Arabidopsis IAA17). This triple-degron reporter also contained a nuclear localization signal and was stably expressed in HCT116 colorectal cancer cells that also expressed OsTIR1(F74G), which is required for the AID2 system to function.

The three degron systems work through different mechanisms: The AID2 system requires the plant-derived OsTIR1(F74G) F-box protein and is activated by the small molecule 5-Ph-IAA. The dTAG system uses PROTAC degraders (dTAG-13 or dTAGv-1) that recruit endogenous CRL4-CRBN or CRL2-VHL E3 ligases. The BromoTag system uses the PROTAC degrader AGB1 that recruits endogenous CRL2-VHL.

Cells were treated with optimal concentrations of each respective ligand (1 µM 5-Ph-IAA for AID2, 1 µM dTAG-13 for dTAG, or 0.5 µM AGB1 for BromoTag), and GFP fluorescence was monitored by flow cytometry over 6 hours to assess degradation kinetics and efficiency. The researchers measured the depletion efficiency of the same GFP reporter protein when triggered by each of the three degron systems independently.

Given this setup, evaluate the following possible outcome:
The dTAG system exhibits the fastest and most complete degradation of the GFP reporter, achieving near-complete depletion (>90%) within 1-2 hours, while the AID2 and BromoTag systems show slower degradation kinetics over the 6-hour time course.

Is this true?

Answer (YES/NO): NO